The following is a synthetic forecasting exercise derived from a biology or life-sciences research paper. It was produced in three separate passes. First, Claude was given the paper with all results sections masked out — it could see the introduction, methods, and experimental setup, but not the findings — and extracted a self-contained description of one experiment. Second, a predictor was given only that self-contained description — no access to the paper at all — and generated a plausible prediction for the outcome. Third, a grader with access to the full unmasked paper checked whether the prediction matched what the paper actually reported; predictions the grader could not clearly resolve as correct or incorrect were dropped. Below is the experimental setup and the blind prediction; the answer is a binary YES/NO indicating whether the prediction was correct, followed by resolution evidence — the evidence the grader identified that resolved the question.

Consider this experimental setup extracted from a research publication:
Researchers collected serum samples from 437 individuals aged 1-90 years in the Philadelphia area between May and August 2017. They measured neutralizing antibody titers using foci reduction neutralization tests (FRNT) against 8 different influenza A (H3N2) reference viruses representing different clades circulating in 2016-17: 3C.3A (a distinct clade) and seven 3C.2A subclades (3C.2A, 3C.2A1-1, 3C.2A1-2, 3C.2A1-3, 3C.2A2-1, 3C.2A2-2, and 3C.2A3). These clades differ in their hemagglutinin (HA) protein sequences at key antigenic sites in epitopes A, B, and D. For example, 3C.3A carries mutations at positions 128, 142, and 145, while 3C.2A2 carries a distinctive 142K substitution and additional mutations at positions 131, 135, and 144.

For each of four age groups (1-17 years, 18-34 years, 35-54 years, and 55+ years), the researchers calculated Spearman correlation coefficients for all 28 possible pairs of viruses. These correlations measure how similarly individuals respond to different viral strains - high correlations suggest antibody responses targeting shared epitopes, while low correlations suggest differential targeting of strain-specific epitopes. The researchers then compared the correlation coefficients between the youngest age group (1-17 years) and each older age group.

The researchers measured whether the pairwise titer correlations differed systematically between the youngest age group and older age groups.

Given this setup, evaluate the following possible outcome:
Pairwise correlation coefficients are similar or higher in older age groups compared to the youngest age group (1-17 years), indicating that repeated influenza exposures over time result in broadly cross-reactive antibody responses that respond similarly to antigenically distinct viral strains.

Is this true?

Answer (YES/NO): NO